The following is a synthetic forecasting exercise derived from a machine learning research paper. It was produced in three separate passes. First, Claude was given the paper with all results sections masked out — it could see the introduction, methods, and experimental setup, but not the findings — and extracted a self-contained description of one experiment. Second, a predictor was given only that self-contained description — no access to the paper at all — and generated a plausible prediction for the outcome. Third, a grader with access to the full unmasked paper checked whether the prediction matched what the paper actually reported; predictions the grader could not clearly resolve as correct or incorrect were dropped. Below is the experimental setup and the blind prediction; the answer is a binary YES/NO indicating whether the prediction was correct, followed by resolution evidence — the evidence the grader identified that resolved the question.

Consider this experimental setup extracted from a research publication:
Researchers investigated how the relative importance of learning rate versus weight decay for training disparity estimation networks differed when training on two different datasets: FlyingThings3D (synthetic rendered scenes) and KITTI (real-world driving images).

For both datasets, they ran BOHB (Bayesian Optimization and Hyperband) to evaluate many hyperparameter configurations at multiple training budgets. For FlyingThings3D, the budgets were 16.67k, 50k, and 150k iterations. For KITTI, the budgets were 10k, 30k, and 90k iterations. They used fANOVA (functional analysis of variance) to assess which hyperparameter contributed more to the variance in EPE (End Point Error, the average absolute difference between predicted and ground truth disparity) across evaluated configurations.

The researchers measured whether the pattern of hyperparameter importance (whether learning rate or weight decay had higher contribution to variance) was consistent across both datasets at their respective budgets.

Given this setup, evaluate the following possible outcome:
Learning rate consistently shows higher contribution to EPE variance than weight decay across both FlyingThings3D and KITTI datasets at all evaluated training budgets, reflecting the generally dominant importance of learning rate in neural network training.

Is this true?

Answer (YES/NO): YES